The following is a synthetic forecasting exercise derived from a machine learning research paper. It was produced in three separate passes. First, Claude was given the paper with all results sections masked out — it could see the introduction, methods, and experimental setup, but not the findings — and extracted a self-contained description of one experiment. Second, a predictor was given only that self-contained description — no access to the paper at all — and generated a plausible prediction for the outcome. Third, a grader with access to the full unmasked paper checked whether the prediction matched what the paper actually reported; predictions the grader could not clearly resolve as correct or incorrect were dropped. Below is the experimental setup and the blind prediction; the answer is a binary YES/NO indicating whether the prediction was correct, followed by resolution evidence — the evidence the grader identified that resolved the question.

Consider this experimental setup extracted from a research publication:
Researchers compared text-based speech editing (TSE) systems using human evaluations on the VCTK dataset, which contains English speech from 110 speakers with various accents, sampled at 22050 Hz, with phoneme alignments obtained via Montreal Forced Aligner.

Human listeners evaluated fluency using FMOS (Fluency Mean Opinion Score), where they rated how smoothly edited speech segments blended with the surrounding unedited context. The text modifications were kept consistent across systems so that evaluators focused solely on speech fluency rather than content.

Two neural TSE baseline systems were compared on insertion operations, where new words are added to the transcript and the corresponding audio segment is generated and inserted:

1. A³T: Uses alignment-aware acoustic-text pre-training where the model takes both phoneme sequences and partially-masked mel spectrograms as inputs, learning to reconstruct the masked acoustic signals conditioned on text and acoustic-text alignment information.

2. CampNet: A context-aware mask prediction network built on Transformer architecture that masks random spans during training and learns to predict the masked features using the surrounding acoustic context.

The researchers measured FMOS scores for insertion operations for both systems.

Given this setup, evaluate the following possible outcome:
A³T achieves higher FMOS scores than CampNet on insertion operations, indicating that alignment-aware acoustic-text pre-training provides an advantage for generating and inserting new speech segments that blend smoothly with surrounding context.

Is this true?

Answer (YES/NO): NO